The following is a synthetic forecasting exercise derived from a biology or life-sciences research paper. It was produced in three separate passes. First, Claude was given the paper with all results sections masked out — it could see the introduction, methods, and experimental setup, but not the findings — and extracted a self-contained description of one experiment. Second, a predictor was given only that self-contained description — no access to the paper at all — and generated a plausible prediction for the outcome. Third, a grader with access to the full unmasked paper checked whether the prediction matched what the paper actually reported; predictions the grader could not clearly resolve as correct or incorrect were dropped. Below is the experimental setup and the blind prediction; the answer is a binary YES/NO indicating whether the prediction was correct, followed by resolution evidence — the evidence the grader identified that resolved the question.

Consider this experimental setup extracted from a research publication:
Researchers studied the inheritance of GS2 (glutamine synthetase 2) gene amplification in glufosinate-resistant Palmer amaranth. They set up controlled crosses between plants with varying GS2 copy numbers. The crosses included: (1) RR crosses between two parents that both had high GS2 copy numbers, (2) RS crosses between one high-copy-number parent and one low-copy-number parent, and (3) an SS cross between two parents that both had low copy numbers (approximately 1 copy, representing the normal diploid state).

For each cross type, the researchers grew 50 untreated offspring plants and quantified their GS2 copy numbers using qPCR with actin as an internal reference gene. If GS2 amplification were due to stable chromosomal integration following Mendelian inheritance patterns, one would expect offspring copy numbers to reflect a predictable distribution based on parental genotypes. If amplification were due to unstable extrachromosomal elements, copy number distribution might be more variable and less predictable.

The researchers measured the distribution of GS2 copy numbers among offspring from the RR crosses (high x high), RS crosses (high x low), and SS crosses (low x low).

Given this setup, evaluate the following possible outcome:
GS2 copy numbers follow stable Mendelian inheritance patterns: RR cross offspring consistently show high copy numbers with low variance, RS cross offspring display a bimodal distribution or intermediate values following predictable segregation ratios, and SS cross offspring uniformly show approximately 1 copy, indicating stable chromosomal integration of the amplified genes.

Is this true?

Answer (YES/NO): NO